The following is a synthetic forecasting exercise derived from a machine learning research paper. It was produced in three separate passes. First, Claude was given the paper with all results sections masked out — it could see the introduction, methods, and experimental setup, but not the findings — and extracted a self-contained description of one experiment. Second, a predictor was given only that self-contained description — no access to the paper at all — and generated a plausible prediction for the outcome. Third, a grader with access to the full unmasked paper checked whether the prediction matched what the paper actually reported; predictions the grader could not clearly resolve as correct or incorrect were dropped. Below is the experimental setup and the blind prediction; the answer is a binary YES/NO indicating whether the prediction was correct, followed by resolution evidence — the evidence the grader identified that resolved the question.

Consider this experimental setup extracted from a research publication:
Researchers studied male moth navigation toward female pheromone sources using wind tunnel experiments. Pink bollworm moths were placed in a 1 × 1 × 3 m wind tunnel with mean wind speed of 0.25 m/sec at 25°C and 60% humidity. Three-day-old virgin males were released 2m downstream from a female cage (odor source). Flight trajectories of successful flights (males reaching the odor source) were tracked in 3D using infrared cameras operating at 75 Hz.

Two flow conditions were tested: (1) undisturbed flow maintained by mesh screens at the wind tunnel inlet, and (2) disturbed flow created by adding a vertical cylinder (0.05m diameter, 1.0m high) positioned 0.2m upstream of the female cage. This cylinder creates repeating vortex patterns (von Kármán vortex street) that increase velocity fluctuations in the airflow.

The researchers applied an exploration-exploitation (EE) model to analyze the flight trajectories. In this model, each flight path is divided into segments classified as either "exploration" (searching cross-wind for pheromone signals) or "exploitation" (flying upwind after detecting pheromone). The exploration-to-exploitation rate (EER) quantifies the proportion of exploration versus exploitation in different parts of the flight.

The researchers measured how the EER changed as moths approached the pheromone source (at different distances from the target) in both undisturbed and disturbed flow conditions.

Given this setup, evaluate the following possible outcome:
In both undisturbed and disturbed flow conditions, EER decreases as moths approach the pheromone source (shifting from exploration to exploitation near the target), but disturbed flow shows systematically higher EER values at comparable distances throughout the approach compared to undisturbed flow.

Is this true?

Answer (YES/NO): NO